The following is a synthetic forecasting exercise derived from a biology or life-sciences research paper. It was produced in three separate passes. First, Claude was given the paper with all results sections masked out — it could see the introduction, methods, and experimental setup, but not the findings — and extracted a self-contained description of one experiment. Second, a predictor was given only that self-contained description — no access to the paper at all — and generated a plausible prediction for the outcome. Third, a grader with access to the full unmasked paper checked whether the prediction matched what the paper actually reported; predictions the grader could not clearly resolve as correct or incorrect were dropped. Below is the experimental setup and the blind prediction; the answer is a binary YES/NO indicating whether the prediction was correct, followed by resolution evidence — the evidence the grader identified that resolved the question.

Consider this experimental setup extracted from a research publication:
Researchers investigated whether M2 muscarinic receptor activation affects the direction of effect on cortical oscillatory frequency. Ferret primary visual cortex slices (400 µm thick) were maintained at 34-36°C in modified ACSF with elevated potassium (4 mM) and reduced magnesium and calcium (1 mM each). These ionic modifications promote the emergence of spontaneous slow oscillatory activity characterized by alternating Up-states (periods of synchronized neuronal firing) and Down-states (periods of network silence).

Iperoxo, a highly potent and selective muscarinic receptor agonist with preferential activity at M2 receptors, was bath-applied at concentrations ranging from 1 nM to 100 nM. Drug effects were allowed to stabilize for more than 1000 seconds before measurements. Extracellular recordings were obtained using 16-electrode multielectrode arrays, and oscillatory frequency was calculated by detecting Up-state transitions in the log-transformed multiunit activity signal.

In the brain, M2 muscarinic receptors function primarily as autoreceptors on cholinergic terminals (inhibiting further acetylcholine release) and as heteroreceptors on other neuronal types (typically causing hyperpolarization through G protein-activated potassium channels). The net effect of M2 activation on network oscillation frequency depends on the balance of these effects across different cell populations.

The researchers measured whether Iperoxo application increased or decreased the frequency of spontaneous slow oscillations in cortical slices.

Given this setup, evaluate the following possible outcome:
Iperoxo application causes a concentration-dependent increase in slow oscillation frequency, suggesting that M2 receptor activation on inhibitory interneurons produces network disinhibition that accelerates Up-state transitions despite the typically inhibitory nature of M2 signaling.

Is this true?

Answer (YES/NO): YES